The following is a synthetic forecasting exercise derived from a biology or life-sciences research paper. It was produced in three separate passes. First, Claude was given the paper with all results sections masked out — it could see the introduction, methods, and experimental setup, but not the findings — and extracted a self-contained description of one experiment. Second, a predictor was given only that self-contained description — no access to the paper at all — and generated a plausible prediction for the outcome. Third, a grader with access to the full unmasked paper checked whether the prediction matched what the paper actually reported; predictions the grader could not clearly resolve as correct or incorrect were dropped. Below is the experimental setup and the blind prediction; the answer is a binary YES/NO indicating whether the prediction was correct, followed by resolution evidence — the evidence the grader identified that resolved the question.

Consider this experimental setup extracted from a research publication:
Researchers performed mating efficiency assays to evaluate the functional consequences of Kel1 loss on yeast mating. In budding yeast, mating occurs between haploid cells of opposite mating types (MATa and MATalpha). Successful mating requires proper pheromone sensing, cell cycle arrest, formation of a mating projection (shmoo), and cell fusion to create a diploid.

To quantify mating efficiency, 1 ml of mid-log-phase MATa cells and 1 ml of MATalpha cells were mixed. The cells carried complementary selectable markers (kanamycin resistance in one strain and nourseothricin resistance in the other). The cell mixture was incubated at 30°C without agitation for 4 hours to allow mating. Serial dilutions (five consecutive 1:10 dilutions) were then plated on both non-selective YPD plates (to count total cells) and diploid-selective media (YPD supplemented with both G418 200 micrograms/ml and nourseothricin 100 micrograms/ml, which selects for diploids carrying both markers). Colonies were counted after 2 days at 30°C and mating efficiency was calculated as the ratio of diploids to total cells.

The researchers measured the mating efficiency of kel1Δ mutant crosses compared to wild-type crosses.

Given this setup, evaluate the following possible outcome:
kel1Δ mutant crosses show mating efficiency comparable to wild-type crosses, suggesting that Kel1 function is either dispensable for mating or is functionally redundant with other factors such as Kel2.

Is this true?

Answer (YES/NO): NO